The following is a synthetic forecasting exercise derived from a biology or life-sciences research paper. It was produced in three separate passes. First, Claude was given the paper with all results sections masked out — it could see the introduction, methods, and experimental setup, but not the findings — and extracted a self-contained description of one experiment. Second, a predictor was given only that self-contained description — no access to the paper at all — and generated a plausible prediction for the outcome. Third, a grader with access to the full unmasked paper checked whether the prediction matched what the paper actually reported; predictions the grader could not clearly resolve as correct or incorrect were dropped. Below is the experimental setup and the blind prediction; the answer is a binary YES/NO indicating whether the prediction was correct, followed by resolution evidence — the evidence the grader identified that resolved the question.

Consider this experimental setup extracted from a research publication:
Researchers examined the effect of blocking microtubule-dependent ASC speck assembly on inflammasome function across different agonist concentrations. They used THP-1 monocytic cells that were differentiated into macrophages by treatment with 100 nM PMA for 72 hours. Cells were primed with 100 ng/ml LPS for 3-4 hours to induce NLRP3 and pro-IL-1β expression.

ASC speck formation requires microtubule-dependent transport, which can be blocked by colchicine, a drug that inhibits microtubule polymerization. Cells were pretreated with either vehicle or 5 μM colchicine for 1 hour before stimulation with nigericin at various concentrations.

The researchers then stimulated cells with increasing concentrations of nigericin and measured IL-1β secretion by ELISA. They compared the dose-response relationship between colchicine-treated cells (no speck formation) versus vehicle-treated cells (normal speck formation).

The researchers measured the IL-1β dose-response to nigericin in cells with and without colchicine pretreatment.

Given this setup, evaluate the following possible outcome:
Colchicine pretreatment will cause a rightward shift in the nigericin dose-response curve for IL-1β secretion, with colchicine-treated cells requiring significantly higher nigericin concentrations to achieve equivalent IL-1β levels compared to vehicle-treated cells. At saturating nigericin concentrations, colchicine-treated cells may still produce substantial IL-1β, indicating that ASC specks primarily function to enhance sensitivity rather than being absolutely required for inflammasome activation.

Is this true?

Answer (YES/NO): YES